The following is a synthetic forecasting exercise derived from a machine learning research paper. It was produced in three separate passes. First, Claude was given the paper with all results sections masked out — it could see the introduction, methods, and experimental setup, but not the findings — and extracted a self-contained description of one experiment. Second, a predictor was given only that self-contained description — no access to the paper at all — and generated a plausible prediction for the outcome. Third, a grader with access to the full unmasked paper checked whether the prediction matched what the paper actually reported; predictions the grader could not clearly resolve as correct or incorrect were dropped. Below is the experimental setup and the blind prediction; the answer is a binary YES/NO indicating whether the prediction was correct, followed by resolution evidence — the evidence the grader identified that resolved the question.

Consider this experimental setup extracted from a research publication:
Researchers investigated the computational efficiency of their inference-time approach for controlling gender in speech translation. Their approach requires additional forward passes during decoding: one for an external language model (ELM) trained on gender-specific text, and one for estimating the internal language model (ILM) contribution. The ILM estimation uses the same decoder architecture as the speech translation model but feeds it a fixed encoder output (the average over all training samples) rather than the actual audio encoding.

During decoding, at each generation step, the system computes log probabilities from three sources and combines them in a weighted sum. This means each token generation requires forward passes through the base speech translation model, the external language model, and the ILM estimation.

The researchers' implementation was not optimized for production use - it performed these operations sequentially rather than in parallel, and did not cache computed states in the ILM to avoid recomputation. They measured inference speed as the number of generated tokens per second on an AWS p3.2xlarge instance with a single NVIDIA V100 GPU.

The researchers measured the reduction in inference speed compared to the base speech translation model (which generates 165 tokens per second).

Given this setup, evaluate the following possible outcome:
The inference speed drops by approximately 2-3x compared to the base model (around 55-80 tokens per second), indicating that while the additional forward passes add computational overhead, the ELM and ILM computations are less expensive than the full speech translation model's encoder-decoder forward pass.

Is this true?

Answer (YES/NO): NO